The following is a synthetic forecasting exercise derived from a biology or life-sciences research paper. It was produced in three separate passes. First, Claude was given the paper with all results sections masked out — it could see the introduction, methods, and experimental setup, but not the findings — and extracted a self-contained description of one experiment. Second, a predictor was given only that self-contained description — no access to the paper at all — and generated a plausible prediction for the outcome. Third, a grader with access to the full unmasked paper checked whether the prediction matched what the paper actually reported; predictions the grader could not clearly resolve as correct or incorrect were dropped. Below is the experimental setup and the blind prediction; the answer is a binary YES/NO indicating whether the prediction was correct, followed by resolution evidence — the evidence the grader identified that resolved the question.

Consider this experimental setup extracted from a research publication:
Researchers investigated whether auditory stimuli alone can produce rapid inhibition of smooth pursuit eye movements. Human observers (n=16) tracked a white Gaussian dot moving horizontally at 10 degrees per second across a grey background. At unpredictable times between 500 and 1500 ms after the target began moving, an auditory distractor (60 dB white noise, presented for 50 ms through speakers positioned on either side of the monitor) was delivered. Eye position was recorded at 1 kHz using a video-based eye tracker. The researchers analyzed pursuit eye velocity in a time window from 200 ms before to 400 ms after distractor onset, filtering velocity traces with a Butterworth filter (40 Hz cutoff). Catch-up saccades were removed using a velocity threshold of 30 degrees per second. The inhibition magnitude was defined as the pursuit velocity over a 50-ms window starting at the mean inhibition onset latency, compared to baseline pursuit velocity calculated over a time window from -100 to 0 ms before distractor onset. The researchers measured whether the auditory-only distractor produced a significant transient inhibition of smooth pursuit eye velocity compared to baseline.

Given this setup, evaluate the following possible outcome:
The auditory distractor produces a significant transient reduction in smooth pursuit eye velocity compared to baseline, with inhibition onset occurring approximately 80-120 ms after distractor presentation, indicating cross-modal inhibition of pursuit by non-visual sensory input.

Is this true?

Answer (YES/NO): YES